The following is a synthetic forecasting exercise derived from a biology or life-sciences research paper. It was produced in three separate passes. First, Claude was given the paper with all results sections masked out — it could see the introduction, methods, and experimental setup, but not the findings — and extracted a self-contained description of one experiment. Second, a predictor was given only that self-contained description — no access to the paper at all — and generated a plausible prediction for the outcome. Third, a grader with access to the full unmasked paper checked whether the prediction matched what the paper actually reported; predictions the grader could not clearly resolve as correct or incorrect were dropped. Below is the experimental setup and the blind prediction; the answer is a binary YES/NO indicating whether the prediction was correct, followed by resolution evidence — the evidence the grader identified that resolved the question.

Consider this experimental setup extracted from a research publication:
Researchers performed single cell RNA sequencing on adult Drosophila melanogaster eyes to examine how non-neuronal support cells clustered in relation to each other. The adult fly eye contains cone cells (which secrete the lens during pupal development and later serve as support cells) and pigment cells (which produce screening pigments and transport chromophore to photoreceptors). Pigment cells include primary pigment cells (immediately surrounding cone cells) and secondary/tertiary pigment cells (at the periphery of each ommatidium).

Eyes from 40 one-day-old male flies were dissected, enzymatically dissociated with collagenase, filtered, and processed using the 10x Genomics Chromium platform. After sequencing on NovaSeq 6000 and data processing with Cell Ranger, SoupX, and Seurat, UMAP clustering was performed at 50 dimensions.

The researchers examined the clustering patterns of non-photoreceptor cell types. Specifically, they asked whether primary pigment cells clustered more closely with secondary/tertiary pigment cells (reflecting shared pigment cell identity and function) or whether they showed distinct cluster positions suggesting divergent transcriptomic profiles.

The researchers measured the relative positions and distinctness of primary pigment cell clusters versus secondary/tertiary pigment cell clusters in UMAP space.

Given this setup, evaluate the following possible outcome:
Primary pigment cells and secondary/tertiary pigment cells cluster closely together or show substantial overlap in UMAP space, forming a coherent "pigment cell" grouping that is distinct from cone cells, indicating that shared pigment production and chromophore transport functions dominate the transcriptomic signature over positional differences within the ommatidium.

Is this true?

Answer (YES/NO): NO